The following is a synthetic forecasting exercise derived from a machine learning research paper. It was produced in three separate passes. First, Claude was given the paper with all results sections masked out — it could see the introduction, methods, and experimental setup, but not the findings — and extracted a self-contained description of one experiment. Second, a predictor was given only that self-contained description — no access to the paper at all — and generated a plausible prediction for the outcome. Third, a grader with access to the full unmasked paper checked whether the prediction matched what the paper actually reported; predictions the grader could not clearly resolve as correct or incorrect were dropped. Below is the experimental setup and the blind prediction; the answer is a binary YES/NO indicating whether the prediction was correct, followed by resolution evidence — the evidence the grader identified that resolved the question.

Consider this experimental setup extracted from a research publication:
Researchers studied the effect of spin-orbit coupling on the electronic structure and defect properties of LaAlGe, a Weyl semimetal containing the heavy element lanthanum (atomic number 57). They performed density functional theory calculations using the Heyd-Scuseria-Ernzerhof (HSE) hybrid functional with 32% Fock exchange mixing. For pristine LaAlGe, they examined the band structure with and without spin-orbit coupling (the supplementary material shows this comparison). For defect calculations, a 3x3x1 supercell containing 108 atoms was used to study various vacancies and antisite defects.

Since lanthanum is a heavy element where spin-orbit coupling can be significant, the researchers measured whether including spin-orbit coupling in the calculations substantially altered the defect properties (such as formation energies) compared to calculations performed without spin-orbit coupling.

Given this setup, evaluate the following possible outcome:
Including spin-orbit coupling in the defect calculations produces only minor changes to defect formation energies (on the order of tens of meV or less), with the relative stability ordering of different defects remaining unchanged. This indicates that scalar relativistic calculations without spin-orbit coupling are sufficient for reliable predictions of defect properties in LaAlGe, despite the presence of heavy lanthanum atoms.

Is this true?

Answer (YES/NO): YES